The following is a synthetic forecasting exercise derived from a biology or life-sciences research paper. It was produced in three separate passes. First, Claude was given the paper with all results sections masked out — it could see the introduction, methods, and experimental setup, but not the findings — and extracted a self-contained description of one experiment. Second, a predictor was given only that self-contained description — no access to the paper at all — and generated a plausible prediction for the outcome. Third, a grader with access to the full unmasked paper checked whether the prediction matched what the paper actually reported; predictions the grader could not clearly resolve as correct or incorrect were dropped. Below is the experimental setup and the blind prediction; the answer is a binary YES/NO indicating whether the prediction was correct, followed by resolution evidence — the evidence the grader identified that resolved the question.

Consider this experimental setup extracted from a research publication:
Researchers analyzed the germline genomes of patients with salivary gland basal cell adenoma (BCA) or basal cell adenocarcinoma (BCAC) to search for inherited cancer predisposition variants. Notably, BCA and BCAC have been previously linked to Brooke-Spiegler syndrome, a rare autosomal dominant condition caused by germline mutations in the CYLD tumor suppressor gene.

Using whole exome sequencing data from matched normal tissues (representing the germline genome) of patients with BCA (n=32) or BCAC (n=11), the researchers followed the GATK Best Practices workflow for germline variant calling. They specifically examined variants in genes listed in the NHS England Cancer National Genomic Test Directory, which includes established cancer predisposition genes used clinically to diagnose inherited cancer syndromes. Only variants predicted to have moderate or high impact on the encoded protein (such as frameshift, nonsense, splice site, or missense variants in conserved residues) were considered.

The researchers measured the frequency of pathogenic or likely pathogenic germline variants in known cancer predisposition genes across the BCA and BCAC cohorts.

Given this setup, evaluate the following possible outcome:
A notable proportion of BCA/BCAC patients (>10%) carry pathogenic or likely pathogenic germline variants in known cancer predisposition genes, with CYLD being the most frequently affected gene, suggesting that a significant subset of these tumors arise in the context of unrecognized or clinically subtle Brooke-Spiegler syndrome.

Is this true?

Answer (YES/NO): NO